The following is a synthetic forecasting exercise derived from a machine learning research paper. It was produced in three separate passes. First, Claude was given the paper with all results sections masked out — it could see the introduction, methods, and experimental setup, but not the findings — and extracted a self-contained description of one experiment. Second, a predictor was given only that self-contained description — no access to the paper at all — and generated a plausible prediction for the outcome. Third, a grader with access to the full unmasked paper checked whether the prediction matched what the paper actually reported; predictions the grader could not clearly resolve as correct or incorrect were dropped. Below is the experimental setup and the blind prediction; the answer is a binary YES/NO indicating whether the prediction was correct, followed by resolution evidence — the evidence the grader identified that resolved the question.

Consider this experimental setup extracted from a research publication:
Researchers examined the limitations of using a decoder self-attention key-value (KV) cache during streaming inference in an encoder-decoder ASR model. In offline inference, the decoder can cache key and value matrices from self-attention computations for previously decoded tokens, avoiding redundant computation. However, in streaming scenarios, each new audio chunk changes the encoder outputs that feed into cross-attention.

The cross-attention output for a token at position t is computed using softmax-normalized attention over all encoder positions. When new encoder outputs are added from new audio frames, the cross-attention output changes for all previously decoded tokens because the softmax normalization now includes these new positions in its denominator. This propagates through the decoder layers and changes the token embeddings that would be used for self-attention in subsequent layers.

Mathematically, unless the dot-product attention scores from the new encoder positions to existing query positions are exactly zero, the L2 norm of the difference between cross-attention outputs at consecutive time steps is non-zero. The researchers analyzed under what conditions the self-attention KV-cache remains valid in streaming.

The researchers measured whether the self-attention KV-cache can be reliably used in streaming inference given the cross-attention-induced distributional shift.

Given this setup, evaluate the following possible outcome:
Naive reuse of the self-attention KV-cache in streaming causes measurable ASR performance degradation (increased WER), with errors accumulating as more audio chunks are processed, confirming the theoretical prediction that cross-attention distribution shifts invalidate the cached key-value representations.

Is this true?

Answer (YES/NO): YES